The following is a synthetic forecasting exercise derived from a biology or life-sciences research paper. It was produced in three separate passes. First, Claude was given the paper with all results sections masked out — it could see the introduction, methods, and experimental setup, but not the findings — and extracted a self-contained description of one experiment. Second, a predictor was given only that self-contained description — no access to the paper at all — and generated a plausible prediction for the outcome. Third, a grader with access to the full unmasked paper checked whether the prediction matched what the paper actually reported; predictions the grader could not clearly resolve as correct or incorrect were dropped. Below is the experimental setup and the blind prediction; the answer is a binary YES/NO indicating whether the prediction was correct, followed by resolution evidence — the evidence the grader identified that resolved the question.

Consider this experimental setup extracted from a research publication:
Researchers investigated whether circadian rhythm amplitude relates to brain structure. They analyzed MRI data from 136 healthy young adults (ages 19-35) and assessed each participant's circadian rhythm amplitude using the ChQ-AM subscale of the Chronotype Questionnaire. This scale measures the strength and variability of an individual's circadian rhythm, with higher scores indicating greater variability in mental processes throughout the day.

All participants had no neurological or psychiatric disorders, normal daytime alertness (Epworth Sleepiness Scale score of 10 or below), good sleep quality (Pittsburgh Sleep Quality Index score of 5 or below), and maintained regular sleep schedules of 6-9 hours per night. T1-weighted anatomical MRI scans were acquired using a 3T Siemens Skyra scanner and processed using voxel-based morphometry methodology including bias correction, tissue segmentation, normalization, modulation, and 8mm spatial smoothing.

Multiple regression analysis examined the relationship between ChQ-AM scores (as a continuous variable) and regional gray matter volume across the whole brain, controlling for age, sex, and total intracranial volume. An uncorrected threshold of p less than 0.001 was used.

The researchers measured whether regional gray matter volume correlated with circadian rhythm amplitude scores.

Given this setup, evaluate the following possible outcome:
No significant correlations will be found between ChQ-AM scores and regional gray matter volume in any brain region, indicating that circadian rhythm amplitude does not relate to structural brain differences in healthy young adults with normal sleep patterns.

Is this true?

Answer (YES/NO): NO